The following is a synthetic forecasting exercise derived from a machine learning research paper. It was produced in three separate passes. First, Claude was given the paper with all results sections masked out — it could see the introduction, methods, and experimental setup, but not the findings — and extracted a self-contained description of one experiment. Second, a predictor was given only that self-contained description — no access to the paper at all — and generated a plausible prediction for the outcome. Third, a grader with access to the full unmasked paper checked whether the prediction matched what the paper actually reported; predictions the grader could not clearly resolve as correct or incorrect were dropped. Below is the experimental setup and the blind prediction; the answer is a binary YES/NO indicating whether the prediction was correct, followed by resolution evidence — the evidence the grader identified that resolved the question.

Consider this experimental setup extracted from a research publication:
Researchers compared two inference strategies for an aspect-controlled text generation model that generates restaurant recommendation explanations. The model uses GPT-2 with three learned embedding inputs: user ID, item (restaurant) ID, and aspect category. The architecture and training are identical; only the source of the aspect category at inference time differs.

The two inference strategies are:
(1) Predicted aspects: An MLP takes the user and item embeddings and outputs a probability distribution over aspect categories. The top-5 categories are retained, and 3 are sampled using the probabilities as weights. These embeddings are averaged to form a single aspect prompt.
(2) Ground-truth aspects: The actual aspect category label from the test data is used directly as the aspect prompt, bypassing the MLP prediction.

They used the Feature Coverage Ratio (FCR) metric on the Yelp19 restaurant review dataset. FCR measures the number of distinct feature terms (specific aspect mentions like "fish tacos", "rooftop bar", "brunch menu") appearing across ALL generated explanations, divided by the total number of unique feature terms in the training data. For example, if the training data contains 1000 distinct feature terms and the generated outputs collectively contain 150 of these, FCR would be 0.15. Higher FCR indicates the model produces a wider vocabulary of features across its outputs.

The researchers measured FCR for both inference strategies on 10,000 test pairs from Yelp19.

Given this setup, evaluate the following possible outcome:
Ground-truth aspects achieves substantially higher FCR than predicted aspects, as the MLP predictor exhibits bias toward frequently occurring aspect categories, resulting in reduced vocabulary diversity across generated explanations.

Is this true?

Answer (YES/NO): NO